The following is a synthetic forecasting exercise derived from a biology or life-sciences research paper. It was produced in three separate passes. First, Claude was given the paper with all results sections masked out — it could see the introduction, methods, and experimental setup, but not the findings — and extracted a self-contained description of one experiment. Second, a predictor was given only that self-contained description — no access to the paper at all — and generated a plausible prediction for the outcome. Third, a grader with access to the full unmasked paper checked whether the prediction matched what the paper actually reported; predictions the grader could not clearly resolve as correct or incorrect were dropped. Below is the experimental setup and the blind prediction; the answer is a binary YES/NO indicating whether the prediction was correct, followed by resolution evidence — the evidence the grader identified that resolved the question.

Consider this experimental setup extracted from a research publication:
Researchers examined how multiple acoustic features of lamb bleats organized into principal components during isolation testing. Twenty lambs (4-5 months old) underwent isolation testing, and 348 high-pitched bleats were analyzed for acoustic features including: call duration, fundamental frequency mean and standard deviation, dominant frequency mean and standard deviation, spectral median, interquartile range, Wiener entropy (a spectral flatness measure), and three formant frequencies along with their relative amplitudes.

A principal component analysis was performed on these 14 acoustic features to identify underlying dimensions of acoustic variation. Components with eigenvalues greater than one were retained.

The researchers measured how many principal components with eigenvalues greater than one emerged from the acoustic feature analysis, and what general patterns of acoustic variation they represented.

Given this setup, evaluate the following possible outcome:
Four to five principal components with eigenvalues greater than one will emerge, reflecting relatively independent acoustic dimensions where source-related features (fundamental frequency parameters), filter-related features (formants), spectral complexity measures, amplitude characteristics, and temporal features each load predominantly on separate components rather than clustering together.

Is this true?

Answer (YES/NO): NO